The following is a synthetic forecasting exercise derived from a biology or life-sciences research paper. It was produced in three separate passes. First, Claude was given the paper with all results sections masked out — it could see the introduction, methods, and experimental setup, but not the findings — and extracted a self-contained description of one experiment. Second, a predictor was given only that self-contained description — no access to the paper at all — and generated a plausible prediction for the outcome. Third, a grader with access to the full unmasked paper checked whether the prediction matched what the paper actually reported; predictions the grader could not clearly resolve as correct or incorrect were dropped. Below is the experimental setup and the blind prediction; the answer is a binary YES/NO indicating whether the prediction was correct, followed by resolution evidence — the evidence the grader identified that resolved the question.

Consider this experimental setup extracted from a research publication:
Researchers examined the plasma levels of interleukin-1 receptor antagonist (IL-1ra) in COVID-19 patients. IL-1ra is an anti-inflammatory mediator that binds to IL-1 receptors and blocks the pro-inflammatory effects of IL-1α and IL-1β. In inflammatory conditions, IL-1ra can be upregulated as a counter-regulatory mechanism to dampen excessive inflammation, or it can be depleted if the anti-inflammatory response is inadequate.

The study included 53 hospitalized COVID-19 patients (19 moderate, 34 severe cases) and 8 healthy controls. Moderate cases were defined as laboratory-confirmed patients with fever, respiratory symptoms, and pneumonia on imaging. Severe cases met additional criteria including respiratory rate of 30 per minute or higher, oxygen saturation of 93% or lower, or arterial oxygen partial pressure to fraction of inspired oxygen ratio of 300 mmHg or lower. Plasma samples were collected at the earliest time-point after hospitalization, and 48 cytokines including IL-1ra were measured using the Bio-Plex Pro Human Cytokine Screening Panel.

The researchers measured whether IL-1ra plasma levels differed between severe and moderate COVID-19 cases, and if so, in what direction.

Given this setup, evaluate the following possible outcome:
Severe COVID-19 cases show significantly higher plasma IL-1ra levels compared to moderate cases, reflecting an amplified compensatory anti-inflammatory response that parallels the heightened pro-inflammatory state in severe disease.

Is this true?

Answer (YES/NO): YES